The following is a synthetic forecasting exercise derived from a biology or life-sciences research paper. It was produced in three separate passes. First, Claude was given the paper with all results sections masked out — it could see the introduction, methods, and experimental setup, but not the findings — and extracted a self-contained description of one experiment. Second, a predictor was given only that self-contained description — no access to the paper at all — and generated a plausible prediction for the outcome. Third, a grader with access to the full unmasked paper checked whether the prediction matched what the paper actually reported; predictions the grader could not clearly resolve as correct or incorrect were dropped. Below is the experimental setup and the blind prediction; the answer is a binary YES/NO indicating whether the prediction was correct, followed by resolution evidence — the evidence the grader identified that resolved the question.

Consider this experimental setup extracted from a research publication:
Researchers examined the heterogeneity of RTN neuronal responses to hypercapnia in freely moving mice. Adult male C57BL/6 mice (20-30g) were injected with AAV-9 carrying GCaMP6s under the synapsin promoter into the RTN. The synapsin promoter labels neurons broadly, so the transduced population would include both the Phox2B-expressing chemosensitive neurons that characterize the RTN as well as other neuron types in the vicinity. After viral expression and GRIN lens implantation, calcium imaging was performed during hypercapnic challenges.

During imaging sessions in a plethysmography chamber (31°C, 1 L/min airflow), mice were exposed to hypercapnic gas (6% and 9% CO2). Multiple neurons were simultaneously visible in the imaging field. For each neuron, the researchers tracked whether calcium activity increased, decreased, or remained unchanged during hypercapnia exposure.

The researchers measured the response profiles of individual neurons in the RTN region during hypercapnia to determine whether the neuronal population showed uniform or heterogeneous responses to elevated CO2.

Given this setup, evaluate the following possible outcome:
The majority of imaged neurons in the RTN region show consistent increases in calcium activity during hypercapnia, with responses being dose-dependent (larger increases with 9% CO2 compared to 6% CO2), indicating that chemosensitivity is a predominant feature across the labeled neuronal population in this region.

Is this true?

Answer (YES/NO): NO